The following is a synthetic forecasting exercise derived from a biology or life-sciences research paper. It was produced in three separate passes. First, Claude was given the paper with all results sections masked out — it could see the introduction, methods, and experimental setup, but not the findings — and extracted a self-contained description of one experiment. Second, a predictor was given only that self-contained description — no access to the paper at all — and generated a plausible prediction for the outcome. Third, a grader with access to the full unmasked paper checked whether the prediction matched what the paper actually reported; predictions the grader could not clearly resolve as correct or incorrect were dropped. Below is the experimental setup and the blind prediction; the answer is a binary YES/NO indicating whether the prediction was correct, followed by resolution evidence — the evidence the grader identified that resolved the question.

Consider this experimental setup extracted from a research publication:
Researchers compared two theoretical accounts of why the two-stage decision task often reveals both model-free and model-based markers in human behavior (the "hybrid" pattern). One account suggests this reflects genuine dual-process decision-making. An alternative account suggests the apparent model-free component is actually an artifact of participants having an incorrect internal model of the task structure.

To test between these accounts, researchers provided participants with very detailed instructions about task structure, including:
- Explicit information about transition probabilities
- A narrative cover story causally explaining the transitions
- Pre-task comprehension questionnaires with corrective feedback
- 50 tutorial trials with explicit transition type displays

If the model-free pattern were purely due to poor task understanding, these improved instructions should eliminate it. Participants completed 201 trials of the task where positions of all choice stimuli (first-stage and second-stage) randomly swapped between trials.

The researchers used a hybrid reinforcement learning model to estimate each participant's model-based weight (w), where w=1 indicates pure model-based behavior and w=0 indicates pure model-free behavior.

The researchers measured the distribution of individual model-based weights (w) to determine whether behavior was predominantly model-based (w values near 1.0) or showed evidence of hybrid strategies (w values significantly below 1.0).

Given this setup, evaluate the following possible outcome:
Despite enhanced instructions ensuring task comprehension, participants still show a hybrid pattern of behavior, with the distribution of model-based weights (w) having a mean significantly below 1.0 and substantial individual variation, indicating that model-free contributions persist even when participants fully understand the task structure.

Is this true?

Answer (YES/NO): YES